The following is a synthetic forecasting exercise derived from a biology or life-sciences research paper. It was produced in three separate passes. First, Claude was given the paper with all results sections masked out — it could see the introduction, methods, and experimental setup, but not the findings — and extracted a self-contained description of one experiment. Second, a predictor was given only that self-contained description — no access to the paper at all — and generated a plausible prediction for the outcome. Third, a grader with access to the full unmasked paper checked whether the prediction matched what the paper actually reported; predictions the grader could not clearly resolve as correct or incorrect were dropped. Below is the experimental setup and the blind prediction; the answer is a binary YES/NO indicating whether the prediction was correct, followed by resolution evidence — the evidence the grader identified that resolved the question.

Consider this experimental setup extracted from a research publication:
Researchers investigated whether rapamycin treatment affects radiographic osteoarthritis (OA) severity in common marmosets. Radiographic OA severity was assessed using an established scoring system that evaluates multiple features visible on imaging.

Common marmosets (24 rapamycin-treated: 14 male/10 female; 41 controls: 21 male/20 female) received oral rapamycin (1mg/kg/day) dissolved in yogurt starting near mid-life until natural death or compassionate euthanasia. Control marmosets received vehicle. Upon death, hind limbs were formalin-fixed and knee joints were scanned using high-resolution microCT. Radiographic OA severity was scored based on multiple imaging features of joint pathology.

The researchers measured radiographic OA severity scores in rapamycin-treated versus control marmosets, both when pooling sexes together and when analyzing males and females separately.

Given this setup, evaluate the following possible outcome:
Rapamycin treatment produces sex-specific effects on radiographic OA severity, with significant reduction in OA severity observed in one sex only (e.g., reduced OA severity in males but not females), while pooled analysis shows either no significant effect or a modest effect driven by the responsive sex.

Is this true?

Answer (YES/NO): NO